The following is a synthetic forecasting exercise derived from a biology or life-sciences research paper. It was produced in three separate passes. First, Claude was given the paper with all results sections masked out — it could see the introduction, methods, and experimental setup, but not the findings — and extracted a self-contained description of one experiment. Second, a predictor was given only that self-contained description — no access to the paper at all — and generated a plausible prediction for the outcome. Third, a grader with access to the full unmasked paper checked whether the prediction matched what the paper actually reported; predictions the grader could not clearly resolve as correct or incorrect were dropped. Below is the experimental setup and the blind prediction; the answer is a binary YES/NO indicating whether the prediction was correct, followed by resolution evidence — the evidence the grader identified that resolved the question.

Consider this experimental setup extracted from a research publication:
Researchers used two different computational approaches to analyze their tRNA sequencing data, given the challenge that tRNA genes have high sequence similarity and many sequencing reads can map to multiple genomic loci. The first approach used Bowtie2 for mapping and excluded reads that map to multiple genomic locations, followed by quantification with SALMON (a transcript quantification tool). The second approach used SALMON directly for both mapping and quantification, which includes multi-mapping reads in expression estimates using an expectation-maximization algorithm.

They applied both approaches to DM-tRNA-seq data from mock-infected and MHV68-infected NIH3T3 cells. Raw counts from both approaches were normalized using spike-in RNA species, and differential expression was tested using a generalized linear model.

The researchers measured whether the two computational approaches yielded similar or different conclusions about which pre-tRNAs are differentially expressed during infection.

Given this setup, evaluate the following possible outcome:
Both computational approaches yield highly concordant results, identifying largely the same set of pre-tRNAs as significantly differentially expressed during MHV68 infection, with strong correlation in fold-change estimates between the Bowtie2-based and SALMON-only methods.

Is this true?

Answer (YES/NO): NO